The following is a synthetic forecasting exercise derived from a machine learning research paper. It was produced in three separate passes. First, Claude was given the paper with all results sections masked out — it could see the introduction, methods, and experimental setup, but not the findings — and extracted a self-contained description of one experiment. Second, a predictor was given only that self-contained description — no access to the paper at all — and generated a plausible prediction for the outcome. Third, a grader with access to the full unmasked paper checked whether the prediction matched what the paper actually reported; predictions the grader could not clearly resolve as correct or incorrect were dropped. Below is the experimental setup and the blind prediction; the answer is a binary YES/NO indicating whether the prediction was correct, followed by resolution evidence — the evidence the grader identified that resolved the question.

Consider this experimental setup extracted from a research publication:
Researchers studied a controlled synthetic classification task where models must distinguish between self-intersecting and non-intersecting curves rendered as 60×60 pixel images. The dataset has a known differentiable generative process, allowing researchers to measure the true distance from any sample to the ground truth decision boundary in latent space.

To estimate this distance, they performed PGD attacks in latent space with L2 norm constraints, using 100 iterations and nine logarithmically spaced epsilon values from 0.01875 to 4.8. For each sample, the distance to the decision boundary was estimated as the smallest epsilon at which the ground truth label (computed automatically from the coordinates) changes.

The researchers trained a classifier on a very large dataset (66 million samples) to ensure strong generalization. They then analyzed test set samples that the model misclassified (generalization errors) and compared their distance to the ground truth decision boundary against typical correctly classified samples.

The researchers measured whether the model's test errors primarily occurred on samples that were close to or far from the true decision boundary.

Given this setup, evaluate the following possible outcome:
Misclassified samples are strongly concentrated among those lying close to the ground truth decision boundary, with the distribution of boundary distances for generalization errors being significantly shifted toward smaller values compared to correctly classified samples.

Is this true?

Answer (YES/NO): YES